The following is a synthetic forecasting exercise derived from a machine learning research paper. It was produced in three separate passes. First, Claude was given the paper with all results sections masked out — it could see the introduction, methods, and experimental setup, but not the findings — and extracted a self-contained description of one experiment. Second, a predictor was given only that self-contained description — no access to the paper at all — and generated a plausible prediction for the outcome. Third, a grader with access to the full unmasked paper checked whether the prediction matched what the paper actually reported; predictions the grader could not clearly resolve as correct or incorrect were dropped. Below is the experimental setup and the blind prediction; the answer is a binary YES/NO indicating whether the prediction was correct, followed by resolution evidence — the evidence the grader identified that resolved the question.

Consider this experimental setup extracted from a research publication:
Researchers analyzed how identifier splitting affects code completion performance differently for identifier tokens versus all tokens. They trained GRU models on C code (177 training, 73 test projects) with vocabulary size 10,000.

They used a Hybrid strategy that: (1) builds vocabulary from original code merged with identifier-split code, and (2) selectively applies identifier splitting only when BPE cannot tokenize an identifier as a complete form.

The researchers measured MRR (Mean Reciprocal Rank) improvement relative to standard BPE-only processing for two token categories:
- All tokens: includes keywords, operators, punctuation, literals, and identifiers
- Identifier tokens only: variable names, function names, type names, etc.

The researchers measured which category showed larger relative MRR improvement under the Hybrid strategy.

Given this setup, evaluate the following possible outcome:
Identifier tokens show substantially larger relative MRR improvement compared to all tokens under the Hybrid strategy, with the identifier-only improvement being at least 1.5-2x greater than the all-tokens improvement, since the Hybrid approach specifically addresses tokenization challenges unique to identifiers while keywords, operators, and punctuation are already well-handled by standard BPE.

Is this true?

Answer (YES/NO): YES